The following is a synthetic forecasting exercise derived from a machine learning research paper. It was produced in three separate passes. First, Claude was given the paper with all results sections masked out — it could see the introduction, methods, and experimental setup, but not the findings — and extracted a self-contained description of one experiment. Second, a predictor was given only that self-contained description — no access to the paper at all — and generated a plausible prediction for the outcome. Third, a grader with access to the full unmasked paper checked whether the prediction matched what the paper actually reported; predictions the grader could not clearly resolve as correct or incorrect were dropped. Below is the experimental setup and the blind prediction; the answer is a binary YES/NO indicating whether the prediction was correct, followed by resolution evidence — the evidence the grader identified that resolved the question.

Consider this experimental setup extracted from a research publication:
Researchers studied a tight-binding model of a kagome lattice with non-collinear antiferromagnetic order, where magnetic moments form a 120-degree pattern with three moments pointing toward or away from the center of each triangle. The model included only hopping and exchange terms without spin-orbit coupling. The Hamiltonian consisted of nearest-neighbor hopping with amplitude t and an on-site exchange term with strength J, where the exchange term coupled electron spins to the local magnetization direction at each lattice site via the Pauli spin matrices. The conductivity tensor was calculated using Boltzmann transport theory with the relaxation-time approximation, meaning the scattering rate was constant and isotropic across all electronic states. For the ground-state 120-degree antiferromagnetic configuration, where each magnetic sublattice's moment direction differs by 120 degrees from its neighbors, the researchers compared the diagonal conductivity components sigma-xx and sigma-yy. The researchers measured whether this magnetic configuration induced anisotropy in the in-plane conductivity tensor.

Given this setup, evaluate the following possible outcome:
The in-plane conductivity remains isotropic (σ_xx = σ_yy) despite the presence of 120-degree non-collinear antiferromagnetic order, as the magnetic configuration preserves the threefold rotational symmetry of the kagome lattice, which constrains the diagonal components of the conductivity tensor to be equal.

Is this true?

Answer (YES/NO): YES